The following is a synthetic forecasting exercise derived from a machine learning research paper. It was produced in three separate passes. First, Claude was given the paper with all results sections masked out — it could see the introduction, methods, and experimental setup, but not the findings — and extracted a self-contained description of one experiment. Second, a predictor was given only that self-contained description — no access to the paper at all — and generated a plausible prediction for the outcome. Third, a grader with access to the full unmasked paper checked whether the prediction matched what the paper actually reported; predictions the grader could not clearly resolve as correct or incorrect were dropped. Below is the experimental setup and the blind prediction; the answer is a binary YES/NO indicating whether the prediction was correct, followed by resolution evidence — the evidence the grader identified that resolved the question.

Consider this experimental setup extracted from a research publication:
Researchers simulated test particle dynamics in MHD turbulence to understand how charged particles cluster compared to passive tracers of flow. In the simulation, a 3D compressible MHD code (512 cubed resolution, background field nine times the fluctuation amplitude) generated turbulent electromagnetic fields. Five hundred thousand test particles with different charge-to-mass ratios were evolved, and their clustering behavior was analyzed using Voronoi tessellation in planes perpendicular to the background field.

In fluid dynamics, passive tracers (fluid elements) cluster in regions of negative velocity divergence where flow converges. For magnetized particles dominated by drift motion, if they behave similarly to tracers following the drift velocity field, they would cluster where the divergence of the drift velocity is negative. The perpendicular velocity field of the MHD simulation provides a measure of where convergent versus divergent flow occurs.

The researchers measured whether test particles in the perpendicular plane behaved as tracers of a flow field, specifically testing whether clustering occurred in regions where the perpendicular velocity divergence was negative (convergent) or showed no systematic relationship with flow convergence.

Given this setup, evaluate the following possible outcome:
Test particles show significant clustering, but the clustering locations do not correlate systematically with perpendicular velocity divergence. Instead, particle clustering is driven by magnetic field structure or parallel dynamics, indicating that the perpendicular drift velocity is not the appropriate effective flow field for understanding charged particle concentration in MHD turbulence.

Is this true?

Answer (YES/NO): NO